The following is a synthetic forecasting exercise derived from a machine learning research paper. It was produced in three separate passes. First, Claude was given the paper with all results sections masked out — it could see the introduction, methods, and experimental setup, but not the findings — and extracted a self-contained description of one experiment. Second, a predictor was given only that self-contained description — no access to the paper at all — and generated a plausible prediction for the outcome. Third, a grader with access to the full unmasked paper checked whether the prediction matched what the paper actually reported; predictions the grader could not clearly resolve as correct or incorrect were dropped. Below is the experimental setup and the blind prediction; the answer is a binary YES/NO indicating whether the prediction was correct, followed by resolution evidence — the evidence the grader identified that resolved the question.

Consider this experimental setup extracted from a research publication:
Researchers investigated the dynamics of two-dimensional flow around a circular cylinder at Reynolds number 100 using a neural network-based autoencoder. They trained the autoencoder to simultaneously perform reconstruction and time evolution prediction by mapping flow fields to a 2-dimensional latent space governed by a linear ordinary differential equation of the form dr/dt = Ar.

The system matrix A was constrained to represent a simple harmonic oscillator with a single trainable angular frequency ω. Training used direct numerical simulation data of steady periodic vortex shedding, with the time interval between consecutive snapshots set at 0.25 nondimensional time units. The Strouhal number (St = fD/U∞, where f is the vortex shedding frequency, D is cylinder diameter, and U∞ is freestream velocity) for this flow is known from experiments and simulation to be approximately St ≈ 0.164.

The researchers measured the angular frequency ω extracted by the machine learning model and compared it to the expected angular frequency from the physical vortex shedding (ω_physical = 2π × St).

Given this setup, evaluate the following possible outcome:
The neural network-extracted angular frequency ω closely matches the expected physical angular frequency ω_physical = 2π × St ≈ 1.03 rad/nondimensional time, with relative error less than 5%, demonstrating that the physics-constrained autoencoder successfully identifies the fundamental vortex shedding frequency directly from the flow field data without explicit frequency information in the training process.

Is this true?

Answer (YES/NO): YES